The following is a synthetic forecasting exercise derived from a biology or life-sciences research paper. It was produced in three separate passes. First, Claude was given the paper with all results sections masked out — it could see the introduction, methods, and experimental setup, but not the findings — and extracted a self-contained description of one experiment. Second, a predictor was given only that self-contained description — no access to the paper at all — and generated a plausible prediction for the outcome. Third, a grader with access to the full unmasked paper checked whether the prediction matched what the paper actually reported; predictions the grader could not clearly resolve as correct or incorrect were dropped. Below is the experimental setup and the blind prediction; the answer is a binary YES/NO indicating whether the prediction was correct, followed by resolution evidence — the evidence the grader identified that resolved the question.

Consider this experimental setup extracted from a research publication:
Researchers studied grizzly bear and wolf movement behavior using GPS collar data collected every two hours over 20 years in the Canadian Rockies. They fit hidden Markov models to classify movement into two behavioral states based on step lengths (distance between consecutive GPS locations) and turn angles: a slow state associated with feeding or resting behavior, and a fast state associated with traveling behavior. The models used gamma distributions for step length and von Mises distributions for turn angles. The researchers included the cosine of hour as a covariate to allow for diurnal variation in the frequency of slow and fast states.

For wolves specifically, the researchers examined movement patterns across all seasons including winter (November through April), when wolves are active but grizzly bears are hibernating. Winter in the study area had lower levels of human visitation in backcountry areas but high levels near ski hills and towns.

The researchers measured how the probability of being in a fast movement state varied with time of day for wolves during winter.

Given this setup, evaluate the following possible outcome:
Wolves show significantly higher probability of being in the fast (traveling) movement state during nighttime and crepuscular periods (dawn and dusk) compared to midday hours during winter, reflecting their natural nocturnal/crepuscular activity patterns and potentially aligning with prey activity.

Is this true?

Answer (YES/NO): NO